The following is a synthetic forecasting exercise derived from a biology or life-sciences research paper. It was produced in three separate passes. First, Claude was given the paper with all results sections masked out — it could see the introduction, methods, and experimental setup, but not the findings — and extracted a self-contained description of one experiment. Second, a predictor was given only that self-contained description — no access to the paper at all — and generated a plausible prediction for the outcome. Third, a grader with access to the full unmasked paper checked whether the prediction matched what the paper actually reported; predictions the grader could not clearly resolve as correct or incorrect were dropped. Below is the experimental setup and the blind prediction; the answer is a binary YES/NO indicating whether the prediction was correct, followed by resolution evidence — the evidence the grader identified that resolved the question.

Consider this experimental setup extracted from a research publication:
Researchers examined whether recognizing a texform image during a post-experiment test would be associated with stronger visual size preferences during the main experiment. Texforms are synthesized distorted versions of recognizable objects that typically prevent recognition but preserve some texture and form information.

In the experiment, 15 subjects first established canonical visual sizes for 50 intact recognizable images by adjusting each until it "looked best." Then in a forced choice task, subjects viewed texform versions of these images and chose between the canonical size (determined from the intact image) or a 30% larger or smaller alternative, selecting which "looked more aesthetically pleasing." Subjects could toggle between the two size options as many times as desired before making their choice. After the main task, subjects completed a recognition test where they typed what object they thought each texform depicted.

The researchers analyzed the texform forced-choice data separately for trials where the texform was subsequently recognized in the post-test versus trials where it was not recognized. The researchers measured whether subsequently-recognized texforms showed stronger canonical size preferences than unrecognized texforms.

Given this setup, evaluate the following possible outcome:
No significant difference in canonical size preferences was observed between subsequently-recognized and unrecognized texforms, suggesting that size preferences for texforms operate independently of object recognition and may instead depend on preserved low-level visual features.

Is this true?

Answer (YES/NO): YES